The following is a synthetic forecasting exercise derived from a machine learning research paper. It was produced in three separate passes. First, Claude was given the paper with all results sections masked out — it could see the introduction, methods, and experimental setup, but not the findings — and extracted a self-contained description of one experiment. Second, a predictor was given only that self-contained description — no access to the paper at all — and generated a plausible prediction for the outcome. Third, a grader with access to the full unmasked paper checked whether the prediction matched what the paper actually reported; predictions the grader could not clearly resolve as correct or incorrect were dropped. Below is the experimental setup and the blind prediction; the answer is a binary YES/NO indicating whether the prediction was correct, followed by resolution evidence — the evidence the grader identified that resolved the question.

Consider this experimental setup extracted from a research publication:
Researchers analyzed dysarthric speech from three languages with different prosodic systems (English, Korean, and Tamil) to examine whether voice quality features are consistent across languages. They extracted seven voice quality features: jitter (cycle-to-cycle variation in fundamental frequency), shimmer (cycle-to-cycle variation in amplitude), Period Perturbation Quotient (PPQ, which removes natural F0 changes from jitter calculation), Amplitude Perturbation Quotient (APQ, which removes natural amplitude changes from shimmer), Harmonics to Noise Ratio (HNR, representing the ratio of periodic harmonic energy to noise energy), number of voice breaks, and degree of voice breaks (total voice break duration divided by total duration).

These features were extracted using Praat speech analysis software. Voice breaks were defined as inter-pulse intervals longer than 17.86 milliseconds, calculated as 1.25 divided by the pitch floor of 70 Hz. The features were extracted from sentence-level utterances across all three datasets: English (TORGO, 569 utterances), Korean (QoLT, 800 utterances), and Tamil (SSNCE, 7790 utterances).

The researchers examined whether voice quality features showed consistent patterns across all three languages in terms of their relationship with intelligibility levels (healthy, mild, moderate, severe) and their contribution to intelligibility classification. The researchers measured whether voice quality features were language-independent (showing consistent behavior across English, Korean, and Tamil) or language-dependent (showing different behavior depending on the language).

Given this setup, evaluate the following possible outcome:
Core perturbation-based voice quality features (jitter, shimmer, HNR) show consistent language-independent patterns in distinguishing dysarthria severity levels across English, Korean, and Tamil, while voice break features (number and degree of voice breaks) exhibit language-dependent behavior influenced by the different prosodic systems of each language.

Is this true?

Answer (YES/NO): NO